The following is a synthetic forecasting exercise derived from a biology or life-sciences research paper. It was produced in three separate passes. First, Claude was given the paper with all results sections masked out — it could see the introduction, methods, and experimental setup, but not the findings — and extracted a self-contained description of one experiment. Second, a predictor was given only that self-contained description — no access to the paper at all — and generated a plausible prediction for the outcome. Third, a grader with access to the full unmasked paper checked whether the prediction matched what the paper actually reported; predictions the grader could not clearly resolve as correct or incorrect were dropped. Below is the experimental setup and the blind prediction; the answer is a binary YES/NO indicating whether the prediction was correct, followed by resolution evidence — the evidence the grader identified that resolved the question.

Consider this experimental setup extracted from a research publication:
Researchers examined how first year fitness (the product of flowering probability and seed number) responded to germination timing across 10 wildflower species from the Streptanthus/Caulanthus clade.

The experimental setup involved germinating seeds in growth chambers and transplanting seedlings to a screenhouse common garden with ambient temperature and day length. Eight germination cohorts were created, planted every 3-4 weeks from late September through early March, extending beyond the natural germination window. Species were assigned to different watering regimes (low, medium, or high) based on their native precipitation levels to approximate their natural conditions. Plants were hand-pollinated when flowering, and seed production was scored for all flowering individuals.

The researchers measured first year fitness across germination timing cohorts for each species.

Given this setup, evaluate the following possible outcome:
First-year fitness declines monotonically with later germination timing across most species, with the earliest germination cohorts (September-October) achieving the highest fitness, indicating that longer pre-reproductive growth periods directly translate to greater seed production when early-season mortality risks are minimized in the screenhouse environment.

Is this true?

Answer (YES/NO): NO